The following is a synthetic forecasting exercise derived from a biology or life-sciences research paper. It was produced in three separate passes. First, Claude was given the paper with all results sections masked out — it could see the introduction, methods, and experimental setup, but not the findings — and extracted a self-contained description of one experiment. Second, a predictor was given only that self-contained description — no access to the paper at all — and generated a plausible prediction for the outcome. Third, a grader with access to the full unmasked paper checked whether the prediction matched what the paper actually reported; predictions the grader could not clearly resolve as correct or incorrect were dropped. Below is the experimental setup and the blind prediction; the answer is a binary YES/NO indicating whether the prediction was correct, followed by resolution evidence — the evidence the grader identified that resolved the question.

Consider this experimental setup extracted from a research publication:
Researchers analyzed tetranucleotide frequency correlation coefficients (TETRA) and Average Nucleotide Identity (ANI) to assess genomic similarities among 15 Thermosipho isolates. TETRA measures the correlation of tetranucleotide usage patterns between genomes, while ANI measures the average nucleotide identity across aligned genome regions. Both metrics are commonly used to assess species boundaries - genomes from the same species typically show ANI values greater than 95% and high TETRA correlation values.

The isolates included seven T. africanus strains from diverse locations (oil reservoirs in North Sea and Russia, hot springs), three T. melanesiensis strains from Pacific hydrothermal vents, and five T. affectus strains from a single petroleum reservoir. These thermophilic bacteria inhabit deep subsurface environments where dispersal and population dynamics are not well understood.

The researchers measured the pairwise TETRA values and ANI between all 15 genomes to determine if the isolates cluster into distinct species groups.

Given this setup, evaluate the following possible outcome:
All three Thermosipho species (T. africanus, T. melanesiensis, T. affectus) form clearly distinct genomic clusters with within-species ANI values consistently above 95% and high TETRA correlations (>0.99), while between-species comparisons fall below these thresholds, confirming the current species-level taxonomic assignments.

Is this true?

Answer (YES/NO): YES